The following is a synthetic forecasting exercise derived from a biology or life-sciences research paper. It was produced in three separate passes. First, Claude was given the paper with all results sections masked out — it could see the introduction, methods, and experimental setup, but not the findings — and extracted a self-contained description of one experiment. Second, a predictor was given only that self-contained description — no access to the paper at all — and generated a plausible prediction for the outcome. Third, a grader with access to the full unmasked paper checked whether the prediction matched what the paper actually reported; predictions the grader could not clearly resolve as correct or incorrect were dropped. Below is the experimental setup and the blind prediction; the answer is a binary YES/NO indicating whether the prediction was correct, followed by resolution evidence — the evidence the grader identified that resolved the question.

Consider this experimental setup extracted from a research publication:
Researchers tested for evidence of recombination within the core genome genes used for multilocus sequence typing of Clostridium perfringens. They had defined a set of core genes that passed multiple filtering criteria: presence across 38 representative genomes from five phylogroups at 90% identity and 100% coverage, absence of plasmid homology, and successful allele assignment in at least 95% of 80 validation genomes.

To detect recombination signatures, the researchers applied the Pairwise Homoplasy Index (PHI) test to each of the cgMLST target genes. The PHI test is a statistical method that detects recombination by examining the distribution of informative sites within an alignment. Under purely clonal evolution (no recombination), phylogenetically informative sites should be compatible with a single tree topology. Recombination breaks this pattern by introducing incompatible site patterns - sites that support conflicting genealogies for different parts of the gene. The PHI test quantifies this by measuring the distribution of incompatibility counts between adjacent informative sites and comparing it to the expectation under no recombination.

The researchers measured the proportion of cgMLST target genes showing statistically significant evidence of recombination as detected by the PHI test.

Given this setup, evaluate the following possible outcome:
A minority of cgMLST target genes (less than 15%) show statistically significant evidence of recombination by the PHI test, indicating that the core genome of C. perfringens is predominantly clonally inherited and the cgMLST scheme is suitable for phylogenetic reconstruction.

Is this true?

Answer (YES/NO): NO